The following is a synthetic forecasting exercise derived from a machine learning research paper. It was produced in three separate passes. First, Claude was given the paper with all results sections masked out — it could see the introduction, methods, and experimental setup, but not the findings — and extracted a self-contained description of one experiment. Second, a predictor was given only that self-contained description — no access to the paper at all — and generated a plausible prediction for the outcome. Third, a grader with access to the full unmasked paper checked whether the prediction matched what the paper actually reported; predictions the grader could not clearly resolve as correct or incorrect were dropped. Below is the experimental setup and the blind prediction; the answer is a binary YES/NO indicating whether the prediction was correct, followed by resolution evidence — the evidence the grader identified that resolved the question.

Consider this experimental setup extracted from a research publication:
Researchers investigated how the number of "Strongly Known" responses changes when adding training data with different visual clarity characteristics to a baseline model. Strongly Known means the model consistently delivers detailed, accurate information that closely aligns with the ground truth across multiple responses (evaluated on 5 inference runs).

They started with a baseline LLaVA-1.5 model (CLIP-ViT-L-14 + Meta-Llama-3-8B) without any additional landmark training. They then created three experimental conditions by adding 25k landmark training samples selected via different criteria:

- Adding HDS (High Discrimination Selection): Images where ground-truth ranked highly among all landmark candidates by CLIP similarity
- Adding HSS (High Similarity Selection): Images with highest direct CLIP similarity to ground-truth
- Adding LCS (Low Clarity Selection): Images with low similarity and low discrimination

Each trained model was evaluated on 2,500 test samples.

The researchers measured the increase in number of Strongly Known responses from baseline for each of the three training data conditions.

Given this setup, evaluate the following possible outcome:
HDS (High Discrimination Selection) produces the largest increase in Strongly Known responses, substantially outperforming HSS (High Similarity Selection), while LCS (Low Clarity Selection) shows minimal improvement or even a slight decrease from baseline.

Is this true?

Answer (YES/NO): NO